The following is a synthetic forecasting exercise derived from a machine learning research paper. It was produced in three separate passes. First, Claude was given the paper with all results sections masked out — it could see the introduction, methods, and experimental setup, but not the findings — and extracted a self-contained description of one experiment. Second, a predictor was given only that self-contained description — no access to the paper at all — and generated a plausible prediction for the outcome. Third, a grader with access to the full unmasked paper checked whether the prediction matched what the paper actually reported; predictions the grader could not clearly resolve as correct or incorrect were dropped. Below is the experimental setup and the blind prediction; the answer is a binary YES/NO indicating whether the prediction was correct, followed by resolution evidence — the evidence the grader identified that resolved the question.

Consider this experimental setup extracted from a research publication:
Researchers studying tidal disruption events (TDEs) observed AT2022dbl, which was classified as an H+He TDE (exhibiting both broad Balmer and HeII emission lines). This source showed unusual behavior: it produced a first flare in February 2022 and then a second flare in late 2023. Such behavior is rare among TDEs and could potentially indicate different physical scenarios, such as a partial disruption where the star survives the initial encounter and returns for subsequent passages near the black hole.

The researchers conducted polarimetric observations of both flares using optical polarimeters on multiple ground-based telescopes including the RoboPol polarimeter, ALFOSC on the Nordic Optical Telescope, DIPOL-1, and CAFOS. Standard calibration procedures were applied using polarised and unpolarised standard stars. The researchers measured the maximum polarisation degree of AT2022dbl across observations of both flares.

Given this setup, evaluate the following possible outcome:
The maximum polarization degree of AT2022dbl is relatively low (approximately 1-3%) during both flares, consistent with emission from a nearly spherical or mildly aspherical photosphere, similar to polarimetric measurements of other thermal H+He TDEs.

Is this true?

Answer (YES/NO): NO